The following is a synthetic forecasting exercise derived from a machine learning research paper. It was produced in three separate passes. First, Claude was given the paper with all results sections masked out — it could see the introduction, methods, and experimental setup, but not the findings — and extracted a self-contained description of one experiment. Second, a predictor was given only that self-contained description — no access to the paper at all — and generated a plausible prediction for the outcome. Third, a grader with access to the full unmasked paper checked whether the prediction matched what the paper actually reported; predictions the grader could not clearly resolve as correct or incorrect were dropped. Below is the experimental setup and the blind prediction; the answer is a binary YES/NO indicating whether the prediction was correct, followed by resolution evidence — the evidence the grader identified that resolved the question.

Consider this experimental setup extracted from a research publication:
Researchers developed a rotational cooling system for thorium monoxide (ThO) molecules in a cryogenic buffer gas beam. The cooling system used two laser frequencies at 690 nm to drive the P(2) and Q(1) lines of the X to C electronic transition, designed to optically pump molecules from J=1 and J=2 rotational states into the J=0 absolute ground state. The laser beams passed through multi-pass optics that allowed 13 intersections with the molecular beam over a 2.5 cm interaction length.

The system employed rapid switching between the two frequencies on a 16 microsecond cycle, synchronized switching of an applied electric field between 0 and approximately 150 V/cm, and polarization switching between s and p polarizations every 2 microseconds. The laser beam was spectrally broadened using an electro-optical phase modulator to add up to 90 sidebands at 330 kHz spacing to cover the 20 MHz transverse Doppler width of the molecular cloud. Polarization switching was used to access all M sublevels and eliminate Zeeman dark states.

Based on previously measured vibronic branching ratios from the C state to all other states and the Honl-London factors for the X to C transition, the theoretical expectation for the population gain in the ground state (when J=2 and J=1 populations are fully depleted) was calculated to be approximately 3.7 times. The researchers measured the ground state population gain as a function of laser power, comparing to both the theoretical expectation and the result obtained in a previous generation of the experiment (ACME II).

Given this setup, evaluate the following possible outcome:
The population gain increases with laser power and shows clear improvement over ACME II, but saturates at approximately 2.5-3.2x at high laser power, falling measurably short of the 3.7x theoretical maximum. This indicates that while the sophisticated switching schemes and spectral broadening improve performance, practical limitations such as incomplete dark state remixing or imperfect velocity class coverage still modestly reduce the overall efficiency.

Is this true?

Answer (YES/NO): NO